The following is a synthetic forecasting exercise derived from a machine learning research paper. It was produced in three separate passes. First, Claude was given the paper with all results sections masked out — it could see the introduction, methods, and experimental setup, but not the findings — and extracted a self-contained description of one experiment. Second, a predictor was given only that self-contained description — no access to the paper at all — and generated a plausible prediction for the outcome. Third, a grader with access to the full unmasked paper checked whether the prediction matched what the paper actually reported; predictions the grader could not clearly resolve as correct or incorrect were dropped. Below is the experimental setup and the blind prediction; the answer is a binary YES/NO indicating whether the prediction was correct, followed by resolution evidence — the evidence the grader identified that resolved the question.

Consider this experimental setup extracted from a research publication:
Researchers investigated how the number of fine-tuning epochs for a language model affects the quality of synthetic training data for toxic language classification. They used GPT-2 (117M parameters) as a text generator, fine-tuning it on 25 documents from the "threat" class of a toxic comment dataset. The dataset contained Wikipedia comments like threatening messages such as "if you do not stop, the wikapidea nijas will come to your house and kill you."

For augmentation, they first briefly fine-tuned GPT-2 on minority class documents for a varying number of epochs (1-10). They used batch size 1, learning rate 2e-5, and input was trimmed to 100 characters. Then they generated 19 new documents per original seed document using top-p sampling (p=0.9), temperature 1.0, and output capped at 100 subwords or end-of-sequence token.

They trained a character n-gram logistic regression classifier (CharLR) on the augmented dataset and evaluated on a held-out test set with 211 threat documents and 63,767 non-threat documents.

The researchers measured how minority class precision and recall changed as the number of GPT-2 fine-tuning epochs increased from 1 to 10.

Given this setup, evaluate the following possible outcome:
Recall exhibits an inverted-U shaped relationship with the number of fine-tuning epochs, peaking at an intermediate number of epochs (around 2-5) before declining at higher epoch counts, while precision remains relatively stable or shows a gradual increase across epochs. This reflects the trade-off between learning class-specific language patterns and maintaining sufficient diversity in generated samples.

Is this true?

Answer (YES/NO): NO